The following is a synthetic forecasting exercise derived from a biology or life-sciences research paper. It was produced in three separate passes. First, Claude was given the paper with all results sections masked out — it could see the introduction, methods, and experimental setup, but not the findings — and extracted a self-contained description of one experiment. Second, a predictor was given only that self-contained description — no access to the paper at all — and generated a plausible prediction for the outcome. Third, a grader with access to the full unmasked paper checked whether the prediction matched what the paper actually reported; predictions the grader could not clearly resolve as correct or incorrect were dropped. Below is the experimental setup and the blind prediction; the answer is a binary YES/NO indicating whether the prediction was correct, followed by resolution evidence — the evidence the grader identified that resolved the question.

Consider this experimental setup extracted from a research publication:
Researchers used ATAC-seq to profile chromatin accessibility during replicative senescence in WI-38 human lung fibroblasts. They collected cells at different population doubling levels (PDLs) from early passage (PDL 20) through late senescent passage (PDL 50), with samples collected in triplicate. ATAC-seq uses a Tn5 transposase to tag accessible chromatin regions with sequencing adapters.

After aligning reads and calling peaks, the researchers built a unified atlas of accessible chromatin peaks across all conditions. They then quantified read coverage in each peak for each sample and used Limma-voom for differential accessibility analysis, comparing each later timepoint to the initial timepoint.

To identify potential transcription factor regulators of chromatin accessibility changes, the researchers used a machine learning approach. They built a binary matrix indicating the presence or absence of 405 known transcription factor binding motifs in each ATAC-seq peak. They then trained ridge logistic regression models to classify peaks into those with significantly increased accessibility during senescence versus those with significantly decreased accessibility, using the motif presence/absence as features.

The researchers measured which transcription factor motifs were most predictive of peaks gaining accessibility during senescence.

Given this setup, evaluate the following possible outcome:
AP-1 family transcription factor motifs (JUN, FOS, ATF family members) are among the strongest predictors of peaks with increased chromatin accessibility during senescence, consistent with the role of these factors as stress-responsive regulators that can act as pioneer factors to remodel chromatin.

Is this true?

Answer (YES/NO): NO